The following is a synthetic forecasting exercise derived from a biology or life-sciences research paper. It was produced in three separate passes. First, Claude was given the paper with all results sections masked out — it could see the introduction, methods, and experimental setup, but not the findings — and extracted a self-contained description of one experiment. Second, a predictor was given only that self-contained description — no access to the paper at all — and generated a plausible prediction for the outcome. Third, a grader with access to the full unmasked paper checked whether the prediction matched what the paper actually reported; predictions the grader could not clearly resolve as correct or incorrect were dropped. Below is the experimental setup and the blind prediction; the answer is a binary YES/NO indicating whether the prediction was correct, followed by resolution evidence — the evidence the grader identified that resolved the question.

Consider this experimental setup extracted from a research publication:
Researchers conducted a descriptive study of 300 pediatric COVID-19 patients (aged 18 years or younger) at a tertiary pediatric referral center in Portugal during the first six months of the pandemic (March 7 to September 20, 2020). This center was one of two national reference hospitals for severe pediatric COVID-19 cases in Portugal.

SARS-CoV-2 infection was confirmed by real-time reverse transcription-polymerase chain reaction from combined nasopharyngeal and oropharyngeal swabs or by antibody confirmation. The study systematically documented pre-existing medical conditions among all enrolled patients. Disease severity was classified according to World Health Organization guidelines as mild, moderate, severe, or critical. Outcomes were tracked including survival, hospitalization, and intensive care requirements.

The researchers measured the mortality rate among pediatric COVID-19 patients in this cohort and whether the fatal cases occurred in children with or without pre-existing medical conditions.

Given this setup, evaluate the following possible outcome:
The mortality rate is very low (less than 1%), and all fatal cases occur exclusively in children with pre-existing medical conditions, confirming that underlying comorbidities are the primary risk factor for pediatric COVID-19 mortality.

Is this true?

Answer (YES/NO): YES